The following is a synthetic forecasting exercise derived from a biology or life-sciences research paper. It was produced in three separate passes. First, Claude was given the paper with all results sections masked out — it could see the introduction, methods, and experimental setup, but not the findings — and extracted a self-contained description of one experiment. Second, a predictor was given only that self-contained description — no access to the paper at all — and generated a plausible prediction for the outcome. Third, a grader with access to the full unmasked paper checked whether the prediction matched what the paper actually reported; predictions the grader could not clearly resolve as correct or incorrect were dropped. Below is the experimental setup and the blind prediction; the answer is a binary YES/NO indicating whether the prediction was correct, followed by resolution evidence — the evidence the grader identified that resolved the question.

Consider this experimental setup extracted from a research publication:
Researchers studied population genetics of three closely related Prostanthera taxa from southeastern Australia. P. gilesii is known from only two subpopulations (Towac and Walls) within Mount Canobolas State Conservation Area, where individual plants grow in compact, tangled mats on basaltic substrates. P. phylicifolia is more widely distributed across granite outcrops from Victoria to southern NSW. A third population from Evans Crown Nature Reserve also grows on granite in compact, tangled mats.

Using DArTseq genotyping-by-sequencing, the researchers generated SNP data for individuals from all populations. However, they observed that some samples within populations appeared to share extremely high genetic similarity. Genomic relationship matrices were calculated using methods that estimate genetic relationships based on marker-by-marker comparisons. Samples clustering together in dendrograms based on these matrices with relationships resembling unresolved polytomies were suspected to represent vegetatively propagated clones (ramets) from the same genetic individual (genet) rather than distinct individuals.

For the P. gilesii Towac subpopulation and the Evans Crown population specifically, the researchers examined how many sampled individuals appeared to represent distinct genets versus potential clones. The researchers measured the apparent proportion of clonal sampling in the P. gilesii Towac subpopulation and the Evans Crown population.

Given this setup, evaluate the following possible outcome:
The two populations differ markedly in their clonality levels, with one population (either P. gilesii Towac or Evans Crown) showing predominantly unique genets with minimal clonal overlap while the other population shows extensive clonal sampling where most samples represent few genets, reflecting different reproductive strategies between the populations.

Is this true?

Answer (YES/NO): NO